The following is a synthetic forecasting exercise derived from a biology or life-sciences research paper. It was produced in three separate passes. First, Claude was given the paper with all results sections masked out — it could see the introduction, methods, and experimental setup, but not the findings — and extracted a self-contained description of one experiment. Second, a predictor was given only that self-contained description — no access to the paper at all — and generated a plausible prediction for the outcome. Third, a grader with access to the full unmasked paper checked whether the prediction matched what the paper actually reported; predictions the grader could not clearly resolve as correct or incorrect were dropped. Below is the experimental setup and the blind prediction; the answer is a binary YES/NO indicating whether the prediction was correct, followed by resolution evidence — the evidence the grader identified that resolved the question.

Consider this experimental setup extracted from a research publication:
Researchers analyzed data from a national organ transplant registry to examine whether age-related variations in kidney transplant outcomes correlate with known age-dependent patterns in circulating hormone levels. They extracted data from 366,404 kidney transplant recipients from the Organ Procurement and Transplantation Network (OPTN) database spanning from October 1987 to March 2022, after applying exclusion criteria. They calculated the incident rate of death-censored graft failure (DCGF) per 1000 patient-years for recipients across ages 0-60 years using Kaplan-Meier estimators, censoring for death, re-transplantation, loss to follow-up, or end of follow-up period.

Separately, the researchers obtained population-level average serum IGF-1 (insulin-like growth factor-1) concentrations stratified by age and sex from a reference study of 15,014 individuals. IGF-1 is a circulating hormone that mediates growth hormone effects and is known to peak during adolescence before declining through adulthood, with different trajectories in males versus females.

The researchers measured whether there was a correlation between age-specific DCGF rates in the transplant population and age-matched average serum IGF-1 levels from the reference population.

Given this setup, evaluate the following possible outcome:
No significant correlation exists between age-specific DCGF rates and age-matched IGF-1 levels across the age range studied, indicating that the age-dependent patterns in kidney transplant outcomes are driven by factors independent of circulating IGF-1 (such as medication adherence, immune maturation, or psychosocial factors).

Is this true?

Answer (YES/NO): NO